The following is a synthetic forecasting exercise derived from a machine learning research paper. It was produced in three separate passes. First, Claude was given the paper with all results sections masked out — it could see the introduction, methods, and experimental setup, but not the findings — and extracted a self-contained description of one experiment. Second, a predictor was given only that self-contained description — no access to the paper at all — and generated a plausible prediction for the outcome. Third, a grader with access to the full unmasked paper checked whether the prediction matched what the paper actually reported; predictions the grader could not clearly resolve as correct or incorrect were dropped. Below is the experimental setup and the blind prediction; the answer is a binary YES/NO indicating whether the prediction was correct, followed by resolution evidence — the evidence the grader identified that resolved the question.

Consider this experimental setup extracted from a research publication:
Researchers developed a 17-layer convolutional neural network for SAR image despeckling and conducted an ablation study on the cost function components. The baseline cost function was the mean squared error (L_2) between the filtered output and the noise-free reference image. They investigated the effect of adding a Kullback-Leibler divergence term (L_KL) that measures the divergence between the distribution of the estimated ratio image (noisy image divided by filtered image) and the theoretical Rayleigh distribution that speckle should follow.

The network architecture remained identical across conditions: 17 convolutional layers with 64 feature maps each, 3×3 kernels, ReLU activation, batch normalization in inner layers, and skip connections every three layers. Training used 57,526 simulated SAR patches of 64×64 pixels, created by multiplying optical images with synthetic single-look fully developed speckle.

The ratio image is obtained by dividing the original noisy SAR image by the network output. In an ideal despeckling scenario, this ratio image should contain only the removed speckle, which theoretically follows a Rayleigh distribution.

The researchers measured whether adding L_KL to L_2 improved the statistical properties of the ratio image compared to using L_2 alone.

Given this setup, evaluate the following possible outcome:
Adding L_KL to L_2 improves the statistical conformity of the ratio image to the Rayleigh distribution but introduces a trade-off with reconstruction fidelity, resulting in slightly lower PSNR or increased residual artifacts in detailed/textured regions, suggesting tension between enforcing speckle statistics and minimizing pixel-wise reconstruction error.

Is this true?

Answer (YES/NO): NO